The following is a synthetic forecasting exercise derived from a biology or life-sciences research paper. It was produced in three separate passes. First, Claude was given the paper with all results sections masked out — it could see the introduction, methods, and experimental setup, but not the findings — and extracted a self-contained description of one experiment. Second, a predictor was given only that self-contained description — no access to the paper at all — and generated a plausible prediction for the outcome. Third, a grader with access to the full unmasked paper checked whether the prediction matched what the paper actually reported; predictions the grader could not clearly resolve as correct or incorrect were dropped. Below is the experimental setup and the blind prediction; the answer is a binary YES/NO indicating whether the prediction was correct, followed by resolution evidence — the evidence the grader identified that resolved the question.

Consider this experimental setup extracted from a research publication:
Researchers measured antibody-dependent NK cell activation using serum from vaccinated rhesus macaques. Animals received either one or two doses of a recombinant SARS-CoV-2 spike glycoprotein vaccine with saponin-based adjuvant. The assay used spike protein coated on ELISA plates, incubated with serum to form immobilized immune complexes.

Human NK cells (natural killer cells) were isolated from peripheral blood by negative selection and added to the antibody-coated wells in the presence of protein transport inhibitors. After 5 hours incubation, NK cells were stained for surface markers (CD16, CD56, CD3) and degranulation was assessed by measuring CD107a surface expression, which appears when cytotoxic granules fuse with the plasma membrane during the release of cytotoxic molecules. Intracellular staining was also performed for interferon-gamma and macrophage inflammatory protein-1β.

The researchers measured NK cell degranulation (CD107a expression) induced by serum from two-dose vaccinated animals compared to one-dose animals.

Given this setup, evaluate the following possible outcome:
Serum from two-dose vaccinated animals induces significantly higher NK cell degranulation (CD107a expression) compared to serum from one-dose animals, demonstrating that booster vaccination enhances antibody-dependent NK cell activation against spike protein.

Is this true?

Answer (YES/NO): YES